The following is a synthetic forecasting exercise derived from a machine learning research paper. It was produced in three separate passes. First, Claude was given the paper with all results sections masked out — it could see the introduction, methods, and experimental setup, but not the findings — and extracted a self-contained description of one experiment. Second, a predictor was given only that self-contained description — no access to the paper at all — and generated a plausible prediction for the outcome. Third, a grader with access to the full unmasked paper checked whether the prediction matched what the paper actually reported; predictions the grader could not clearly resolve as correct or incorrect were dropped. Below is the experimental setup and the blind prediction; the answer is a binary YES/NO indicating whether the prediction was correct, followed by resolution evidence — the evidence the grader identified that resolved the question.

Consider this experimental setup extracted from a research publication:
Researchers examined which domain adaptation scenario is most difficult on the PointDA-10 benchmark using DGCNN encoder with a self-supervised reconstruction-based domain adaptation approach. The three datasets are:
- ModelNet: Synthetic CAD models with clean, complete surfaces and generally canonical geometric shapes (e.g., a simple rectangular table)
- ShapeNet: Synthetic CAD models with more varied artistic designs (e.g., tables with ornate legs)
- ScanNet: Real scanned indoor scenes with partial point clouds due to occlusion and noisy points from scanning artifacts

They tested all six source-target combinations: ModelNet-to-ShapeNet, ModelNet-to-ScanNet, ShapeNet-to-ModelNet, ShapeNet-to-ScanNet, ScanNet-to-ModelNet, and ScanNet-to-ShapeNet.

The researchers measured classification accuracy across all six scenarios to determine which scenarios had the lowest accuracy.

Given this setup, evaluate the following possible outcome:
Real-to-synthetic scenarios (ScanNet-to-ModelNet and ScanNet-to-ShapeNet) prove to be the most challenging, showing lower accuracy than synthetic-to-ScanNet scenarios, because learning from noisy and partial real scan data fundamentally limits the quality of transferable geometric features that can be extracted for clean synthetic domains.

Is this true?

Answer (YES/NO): NO